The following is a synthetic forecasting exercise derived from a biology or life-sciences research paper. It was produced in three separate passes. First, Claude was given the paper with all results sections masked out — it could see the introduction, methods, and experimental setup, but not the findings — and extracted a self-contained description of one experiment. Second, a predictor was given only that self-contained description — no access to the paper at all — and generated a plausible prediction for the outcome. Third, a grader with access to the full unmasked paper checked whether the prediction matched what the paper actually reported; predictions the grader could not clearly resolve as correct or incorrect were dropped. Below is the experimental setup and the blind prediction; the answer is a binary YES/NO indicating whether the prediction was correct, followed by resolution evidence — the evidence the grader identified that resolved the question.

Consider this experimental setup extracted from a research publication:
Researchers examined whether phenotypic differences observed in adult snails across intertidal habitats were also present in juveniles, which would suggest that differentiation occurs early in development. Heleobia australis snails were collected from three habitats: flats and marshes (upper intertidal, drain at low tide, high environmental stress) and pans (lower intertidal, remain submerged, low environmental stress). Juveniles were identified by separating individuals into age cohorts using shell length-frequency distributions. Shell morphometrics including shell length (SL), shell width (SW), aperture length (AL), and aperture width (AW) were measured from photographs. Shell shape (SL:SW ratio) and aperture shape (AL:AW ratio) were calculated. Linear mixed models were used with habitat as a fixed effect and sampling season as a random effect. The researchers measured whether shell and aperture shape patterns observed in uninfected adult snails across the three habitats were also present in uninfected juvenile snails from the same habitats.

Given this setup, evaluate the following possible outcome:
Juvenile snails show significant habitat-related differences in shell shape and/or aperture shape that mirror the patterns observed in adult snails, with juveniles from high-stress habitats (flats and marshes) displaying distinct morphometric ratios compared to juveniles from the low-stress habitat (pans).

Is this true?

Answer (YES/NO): YES